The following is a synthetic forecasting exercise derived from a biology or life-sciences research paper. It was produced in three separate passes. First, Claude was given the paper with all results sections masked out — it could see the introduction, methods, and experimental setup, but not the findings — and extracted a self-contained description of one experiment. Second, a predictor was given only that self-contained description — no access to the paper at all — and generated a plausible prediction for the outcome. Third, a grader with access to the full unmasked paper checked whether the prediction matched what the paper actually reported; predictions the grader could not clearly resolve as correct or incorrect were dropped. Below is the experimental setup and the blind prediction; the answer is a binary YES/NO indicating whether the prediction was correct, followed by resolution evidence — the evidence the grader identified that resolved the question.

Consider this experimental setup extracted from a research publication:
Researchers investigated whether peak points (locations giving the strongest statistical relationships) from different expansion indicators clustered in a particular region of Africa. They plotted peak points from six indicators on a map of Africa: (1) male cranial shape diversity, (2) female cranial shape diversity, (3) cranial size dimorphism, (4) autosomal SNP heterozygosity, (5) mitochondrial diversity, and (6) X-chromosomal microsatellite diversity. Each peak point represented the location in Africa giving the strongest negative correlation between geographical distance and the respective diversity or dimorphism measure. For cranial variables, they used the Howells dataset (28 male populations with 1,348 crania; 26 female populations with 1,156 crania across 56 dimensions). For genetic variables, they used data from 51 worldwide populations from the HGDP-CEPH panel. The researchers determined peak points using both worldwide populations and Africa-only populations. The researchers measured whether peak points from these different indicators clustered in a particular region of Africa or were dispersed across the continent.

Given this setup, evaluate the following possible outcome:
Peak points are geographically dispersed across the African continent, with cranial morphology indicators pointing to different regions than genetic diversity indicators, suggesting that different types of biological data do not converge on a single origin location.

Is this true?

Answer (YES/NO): NO